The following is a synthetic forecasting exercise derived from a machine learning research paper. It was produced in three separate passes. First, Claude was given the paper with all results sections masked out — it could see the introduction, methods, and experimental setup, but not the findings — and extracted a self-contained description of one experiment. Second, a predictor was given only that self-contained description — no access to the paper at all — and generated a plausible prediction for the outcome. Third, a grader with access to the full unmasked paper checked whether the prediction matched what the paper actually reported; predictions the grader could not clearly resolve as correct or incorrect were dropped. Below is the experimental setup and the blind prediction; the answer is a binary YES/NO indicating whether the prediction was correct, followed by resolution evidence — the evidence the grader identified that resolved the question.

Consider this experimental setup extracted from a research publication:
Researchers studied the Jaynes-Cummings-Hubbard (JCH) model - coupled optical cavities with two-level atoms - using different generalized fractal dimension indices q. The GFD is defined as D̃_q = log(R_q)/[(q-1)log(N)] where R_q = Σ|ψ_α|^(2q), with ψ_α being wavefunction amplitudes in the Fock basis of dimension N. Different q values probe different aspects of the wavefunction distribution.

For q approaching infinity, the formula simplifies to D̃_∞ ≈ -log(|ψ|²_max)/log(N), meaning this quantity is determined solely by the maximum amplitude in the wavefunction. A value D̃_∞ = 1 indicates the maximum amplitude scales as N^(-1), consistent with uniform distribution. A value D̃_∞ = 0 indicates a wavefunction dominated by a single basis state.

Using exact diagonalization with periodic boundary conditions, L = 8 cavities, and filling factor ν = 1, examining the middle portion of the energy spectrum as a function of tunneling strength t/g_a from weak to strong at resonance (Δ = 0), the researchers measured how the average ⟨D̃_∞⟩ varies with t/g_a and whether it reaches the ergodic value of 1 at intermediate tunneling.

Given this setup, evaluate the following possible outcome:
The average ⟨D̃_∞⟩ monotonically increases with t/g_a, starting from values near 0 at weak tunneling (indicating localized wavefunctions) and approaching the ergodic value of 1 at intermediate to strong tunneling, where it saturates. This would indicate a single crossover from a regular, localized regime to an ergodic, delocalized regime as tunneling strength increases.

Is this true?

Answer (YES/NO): NO